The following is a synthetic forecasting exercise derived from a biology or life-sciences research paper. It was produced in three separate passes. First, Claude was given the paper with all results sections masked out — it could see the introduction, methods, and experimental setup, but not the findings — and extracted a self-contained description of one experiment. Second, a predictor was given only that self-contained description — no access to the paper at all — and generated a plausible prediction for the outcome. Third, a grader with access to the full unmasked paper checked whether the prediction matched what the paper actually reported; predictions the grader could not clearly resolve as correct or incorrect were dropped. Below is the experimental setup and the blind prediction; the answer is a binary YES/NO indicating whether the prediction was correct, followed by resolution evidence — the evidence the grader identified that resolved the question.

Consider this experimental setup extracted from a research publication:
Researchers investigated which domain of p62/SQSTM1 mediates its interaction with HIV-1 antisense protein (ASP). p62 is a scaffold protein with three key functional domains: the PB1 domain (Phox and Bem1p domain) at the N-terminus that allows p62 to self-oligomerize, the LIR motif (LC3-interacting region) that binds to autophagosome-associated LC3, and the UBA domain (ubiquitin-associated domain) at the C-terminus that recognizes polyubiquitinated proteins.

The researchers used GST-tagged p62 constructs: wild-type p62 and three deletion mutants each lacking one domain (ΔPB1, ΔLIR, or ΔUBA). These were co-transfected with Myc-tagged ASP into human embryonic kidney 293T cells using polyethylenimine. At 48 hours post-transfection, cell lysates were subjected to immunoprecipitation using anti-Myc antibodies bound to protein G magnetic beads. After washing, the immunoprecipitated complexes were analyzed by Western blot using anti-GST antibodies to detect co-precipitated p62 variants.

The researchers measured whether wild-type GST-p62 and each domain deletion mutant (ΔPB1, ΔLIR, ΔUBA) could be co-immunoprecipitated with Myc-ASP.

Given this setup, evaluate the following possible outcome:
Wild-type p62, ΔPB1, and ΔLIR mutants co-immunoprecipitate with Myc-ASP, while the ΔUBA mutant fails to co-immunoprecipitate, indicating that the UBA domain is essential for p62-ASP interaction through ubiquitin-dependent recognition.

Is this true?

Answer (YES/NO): NO